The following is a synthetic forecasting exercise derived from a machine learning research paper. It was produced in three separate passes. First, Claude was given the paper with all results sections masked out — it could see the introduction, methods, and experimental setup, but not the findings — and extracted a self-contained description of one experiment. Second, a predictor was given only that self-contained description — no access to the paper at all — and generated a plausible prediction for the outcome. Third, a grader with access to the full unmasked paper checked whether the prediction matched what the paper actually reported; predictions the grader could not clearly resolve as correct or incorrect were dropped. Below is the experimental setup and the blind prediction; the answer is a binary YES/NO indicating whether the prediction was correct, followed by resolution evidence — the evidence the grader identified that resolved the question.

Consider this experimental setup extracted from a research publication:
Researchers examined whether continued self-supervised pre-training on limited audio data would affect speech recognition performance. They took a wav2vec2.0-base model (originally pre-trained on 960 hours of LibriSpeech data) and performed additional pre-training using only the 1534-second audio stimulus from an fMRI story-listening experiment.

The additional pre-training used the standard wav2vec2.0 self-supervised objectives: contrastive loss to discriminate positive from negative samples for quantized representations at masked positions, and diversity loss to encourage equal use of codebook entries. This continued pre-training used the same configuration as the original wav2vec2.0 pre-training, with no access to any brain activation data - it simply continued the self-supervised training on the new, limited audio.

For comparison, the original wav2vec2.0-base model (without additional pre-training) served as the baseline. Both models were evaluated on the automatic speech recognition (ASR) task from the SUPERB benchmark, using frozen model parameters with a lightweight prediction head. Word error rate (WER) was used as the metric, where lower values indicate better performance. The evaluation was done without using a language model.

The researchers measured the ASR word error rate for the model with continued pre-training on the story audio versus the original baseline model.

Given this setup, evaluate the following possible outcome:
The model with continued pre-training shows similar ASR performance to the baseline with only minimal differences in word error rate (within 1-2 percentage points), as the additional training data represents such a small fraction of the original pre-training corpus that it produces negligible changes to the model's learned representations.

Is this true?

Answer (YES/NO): NO